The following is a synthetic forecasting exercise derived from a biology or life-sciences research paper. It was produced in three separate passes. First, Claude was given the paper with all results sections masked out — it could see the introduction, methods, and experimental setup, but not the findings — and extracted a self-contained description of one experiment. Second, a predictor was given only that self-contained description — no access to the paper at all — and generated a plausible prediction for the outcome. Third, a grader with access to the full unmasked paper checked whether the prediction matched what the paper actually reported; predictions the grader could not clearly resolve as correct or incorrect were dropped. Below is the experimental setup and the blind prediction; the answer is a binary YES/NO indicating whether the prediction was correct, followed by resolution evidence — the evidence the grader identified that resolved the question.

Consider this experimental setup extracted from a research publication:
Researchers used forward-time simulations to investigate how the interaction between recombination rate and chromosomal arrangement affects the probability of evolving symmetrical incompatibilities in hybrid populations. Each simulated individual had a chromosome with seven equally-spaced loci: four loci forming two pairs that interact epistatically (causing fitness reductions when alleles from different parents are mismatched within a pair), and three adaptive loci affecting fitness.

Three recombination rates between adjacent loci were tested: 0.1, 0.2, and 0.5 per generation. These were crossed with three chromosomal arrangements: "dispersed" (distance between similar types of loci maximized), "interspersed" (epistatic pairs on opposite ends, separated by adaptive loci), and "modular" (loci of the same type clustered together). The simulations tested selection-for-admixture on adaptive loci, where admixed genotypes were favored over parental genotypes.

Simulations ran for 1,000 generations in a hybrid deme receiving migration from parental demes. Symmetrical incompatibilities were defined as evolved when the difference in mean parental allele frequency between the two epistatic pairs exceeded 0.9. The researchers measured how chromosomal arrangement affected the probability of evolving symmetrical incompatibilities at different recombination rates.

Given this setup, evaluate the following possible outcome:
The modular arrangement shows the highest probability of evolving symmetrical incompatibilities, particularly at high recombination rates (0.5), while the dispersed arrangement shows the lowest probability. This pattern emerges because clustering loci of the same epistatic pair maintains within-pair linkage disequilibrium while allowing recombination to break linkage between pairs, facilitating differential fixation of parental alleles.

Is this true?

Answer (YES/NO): NO